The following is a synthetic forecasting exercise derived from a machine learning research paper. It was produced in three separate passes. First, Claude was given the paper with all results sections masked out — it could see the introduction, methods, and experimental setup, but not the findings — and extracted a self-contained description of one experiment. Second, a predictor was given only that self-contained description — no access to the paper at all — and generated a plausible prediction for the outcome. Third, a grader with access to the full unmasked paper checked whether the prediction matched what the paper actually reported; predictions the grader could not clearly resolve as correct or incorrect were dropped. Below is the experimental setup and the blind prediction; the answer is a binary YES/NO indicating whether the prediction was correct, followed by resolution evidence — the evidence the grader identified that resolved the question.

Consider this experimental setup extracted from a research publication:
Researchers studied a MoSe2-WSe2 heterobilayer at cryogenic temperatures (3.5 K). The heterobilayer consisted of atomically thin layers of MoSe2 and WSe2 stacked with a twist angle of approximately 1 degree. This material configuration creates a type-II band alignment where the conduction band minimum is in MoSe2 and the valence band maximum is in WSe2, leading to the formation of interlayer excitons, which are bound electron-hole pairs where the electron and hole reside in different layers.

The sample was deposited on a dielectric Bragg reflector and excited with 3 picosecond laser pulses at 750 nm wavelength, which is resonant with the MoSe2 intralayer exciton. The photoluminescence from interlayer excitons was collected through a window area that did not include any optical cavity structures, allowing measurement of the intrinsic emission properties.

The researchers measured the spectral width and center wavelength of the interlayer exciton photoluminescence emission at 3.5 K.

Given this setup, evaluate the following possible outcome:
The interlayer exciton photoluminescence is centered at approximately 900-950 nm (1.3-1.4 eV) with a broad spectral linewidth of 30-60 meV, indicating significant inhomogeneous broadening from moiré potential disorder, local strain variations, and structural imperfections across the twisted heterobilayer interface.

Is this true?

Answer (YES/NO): NO